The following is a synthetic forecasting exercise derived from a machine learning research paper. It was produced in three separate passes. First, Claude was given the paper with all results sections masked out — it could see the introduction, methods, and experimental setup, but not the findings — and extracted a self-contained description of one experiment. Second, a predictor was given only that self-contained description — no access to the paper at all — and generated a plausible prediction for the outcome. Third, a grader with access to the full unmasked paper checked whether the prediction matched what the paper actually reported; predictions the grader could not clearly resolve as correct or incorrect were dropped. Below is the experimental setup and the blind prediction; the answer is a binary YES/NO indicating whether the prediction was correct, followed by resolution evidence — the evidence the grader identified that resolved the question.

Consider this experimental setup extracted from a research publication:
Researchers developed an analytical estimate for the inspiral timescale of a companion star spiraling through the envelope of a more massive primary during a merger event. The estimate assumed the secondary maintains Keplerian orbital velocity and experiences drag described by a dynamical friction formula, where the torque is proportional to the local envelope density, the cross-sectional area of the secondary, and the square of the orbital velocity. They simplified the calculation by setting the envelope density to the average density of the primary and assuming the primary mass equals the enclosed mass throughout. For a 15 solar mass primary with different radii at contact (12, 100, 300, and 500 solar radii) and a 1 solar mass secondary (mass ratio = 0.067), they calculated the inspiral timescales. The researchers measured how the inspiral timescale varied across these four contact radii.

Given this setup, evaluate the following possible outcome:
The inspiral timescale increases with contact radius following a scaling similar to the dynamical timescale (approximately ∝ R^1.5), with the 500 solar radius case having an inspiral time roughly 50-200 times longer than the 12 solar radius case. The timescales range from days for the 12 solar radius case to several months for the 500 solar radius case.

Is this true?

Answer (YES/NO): NO